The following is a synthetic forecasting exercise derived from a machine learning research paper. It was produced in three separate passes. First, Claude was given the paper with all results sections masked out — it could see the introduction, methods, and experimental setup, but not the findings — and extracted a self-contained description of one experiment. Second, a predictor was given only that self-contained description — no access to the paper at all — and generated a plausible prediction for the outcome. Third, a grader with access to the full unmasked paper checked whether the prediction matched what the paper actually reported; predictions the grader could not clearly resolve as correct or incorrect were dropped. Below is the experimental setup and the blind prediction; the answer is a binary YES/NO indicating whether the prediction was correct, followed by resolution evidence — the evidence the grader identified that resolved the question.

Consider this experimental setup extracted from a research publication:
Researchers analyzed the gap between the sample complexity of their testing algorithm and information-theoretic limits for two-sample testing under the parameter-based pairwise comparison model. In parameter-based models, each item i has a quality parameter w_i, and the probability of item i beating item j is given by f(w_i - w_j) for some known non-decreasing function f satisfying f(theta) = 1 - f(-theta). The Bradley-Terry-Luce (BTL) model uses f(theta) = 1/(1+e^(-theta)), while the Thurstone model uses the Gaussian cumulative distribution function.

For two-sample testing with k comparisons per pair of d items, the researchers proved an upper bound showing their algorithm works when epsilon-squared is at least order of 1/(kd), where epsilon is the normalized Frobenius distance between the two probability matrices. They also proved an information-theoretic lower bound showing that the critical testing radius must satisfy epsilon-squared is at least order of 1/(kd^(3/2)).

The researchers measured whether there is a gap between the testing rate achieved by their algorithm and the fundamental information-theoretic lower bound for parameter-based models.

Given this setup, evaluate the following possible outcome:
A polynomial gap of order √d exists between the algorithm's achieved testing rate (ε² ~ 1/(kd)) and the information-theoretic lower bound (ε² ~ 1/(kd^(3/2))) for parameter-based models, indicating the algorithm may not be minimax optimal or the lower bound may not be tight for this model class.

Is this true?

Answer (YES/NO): YES